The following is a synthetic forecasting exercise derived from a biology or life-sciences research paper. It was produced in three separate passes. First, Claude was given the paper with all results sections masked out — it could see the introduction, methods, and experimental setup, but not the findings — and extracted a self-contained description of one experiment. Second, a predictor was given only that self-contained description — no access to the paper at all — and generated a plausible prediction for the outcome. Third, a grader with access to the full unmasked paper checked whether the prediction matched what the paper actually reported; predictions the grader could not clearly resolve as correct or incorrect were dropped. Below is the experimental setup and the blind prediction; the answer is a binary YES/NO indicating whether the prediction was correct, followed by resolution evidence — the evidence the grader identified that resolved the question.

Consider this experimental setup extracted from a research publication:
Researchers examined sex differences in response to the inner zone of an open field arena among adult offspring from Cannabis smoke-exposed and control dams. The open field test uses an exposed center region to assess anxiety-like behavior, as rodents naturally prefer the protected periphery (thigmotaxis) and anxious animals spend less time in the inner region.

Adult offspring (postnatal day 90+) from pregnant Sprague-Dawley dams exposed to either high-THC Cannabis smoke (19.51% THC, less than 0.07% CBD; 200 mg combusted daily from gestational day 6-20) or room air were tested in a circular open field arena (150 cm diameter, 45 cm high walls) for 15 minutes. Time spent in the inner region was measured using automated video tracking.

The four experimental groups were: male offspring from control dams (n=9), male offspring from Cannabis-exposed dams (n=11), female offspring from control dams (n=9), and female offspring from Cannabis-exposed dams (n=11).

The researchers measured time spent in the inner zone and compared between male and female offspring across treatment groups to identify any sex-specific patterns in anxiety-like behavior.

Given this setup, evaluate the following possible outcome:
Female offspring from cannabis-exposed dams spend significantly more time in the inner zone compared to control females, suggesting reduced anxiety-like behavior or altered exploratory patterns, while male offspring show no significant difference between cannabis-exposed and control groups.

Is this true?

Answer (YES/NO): NO